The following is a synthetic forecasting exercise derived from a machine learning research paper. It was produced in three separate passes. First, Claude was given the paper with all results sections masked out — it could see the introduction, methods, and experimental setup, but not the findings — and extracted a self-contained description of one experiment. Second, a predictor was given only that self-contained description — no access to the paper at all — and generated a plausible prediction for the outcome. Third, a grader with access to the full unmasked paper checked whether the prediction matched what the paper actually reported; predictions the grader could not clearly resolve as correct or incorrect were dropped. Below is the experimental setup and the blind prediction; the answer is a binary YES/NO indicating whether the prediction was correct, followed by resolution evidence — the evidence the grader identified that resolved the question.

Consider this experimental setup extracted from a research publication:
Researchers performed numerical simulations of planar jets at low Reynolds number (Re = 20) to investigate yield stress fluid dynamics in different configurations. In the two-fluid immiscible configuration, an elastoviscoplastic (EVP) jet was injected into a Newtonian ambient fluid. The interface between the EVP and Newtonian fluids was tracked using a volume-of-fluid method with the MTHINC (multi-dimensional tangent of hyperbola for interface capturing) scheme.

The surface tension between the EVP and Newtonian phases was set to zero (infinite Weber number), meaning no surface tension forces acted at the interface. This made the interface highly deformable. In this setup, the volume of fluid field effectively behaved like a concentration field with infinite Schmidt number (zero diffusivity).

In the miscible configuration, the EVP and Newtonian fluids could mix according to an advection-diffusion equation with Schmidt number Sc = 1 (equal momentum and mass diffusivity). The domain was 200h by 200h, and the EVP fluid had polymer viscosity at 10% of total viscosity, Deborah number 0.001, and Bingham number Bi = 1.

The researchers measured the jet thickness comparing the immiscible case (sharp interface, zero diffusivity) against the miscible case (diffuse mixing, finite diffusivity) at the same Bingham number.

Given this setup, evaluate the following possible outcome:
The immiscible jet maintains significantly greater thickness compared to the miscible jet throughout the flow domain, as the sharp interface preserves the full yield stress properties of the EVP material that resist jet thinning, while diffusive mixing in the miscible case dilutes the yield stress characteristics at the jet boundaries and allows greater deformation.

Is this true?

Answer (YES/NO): NO